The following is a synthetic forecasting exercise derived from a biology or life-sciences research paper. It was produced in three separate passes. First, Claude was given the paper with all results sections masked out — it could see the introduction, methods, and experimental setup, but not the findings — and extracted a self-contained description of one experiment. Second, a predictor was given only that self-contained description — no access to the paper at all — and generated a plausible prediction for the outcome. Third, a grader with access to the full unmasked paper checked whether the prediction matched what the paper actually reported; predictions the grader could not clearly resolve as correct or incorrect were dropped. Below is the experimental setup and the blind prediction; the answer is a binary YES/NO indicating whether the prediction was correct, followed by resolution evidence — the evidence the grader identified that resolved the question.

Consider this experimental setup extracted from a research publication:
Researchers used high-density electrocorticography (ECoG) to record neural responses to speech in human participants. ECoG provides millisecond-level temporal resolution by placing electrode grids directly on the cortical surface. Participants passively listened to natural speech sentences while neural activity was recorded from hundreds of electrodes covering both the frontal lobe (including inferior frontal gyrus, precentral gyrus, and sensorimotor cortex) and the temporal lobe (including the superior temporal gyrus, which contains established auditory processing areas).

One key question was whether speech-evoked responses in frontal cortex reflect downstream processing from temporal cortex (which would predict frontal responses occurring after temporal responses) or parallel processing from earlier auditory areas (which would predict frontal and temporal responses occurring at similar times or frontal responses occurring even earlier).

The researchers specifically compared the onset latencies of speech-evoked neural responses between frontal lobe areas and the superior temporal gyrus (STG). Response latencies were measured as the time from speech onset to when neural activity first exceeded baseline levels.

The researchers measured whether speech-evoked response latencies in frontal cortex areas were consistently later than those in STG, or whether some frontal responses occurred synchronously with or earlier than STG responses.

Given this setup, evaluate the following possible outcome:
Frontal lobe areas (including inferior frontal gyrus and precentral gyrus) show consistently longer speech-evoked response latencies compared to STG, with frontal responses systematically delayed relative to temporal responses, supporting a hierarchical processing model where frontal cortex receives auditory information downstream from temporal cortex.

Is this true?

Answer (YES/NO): NO